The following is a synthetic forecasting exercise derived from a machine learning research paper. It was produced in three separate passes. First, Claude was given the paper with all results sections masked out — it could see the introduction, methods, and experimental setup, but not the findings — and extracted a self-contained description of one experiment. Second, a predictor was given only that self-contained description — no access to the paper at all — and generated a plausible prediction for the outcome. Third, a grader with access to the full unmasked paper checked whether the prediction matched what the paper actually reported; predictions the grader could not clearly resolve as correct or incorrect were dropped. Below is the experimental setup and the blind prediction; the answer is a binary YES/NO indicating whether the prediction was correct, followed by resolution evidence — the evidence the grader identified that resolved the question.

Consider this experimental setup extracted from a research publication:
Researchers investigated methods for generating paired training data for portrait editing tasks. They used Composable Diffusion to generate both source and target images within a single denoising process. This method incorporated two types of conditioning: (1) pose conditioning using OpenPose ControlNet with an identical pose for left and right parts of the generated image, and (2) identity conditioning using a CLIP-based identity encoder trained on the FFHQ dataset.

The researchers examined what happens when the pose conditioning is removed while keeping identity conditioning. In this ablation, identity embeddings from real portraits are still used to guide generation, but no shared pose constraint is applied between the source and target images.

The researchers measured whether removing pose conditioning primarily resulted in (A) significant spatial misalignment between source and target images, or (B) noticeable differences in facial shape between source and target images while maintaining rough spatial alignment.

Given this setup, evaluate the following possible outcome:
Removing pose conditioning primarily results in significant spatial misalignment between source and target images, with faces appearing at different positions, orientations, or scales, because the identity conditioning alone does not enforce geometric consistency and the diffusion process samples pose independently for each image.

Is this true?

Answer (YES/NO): YES